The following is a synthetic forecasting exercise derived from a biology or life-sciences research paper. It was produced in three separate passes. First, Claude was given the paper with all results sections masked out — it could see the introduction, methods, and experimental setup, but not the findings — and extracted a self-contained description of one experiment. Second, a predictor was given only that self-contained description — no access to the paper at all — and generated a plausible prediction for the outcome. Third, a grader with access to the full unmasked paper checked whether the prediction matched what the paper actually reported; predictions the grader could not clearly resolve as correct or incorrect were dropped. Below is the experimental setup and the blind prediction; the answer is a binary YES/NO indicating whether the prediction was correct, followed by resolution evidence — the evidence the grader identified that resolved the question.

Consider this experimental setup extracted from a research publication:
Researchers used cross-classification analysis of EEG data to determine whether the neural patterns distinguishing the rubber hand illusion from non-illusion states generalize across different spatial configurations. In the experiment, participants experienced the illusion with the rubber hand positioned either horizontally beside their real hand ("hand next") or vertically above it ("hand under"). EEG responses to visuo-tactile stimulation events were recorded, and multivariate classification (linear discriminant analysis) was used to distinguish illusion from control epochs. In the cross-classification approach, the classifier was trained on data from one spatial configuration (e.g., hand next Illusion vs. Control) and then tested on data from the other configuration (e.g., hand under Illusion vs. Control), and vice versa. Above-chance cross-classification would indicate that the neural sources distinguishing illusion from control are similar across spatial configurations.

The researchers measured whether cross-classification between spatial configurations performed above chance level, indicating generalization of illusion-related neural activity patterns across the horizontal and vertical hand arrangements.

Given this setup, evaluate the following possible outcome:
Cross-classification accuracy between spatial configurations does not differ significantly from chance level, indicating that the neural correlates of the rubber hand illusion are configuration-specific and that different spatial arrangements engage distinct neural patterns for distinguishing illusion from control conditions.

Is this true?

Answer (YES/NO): NO